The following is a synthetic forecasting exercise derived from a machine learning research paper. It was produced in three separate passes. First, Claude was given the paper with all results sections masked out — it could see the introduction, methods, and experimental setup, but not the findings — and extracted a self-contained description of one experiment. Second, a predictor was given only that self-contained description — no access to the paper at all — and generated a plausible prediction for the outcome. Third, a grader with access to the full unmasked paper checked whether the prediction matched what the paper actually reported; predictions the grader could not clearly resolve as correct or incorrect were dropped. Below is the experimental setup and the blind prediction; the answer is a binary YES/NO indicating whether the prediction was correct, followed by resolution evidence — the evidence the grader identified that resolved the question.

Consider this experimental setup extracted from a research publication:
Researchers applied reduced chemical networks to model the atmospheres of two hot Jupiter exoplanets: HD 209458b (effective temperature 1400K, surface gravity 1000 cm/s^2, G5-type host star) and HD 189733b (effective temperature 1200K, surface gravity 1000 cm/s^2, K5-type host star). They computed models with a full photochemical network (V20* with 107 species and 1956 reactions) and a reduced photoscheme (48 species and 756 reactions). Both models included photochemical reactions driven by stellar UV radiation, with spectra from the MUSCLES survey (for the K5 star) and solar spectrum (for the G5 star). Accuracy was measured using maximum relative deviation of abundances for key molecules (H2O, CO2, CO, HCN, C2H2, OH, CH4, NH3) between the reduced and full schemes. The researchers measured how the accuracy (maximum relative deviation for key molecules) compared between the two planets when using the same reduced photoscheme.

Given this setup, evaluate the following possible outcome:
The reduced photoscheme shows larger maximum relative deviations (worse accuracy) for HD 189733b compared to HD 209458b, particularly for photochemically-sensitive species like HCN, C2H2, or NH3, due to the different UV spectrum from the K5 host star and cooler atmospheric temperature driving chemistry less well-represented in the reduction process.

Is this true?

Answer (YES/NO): NO